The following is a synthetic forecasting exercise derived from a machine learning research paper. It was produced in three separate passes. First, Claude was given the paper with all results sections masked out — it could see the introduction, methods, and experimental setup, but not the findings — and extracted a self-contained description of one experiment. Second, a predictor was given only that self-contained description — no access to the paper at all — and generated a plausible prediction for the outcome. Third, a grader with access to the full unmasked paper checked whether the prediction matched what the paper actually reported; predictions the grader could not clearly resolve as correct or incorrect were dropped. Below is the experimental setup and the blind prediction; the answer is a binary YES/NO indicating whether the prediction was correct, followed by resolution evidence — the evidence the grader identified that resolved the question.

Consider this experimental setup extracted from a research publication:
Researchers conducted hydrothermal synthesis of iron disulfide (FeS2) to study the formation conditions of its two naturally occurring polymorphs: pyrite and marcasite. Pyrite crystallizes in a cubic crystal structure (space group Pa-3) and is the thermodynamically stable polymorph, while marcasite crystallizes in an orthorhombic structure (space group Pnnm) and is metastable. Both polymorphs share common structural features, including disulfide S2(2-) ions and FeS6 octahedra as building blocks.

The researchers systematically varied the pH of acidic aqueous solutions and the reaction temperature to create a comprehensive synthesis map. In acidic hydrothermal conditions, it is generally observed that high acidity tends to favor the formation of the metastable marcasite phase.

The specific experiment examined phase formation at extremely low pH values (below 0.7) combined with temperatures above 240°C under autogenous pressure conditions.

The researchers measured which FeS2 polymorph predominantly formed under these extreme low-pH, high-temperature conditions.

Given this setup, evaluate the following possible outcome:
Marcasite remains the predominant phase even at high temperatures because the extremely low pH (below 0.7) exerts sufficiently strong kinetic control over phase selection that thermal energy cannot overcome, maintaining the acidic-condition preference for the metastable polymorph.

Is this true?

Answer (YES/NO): NO